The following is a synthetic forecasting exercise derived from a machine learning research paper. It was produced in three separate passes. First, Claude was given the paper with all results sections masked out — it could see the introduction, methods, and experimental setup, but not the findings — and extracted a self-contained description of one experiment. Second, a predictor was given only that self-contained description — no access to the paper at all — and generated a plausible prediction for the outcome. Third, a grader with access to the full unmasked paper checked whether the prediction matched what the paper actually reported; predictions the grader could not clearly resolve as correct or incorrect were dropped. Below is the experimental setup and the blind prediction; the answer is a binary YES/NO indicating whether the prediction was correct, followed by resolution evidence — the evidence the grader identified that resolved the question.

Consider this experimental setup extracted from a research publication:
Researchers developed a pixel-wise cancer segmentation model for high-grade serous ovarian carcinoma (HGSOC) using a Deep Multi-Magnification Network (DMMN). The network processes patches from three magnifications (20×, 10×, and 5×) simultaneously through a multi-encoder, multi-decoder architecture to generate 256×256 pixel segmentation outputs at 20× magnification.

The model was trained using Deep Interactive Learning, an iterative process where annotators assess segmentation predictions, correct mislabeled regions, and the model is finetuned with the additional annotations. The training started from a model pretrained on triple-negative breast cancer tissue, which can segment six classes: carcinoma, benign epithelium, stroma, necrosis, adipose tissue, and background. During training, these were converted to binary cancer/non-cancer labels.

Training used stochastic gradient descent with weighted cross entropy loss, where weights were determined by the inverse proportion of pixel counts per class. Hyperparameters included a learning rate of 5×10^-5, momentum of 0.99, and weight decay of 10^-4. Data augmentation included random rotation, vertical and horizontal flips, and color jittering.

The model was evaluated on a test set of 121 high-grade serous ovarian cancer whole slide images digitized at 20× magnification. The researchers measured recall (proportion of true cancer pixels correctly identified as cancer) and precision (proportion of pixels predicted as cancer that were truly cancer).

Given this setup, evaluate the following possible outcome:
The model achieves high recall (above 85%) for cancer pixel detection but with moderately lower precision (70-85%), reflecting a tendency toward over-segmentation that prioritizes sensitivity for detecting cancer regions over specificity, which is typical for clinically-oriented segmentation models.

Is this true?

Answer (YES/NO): NO